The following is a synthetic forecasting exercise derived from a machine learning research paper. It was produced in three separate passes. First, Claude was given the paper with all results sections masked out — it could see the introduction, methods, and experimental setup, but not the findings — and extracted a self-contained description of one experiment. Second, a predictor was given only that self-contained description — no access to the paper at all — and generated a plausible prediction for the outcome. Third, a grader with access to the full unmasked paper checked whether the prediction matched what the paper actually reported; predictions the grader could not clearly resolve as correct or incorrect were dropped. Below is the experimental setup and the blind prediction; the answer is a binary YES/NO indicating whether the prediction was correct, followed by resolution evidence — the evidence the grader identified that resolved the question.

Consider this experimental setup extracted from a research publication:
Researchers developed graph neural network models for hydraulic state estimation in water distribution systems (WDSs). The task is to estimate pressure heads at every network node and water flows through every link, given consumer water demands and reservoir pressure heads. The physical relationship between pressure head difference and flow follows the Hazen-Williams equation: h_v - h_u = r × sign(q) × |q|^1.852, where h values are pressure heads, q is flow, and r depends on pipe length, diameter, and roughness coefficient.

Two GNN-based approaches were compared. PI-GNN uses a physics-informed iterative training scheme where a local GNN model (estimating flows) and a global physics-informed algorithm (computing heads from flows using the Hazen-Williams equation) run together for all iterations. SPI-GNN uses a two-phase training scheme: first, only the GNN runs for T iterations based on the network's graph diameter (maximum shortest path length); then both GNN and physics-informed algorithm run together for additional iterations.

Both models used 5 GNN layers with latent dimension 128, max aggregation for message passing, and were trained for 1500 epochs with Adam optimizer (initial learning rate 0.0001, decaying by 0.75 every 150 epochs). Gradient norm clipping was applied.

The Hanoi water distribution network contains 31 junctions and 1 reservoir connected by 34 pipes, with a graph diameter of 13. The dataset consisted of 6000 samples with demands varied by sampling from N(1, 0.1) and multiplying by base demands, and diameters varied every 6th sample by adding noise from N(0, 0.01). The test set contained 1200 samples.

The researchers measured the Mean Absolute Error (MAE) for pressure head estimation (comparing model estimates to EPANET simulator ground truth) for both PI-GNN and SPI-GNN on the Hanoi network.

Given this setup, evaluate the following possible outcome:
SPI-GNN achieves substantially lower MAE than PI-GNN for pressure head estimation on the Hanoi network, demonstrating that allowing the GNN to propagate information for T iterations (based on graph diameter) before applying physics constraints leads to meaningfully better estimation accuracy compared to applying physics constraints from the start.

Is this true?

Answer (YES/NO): NO